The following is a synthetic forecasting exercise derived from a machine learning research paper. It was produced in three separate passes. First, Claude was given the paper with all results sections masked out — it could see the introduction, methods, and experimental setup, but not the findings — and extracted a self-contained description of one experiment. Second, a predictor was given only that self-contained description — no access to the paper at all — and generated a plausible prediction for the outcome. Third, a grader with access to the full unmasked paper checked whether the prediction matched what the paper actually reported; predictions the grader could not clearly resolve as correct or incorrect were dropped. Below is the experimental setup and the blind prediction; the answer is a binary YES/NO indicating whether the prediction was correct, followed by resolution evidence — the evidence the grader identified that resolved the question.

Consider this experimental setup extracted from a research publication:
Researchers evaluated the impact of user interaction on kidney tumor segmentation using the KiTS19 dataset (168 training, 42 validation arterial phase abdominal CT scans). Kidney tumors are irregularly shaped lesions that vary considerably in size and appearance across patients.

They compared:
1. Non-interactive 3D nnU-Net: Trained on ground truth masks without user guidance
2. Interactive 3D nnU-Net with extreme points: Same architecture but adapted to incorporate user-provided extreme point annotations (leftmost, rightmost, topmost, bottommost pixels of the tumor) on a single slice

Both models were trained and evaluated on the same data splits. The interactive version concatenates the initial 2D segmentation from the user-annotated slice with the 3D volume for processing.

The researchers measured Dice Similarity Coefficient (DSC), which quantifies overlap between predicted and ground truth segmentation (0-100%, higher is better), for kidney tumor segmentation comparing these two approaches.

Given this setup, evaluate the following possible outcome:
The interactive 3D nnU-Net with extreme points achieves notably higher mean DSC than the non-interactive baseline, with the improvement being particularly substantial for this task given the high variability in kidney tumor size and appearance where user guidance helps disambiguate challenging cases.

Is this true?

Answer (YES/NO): NO